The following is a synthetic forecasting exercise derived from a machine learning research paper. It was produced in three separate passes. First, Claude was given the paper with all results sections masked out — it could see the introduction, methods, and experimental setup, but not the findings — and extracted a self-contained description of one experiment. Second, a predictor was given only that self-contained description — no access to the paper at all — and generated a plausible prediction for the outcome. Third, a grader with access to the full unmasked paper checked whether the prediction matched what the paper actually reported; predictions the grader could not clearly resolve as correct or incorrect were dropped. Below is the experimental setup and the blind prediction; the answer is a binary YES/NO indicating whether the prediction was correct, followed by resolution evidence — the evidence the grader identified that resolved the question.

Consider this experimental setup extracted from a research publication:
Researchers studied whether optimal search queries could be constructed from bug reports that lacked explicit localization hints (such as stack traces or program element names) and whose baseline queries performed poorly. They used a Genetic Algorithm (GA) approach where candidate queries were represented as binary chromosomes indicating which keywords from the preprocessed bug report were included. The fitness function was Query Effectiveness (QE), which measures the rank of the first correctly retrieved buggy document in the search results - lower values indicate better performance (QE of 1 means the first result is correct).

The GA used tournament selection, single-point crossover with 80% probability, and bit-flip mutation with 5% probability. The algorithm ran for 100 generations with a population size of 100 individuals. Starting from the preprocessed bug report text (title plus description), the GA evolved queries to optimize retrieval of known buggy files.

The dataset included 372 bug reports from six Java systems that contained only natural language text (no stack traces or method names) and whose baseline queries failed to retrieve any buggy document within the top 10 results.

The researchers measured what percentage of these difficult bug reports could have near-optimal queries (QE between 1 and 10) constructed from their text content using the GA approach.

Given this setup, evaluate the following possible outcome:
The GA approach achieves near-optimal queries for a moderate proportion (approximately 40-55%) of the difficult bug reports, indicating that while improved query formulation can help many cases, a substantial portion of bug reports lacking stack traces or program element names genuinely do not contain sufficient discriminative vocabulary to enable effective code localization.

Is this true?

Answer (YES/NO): NO